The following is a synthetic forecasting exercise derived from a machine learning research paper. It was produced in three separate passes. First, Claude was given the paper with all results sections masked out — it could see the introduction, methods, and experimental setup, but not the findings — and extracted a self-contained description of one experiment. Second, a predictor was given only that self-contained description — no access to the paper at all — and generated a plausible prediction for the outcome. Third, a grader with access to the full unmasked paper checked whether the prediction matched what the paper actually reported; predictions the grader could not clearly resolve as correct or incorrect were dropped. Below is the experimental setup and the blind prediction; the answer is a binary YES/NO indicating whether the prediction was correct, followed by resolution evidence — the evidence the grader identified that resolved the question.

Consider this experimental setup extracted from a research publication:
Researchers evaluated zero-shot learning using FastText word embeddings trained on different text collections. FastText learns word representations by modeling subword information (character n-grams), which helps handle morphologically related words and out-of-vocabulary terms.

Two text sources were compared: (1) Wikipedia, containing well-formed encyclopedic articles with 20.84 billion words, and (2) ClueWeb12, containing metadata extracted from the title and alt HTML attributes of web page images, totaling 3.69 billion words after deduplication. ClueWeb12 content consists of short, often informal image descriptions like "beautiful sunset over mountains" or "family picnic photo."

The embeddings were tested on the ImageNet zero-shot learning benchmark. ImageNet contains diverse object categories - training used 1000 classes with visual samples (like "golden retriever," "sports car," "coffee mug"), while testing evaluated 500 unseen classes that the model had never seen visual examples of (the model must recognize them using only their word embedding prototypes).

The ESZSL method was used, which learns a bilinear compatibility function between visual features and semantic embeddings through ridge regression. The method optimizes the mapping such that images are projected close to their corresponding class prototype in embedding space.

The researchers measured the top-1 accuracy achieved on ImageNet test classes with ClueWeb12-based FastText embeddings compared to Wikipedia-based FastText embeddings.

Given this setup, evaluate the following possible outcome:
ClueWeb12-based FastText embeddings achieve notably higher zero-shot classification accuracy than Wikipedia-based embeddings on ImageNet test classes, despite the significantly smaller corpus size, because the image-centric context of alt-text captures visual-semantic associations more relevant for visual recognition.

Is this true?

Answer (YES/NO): NO